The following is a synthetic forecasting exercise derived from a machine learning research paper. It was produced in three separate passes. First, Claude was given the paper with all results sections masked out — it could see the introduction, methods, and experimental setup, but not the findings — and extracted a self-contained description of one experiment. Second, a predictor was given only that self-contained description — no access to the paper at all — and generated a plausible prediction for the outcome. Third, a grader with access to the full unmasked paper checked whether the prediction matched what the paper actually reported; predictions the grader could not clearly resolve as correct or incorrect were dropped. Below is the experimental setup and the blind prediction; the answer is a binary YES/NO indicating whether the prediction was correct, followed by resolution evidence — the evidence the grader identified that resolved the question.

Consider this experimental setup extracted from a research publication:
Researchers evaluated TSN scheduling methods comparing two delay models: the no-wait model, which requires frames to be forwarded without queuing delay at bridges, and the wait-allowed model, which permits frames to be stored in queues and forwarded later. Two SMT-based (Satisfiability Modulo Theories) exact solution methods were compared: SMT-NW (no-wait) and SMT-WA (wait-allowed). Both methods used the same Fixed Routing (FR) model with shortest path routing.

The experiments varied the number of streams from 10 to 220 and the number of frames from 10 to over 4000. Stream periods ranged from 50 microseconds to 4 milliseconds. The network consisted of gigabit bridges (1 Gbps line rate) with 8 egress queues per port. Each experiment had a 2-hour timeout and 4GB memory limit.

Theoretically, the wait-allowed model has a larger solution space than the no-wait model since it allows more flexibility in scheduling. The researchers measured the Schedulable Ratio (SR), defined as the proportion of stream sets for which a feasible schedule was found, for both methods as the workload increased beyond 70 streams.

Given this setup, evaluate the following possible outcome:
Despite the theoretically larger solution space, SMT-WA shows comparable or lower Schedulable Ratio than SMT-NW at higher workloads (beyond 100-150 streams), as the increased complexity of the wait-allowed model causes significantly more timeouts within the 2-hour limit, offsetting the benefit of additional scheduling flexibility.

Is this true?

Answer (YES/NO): YES